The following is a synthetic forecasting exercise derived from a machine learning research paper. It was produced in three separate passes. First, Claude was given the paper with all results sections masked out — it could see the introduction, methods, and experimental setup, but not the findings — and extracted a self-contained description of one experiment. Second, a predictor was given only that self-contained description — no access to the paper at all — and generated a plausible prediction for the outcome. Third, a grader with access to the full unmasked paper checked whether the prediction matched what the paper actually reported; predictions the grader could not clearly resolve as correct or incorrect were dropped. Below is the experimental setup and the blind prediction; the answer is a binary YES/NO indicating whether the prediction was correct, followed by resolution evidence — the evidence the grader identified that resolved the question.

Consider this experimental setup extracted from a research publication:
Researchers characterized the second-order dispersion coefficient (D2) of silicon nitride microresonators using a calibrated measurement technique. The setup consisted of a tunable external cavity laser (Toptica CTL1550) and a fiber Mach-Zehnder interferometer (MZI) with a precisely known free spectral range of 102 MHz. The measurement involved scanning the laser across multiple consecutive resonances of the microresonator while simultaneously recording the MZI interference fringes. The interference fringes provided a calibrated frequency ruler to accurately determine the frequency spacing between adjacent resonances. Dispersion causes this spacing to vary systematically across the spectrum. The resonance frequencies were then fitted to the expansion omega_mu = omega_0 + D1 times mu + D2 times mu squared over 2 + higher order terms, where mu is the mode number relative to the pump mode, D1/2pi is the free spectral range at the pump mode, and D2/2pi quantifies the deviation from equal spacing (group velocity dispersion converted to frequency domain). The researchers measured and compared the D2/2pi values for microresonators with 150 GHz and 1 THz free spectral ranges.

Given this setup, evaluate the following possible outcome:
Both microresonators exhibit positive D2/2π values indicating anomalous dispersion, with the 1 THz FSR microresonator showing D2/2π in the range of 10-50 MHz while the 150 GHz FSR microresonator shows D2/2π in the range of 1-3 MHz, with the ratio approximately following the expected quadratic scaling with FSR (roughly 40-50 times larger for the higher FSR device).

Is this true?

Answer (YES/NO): NO